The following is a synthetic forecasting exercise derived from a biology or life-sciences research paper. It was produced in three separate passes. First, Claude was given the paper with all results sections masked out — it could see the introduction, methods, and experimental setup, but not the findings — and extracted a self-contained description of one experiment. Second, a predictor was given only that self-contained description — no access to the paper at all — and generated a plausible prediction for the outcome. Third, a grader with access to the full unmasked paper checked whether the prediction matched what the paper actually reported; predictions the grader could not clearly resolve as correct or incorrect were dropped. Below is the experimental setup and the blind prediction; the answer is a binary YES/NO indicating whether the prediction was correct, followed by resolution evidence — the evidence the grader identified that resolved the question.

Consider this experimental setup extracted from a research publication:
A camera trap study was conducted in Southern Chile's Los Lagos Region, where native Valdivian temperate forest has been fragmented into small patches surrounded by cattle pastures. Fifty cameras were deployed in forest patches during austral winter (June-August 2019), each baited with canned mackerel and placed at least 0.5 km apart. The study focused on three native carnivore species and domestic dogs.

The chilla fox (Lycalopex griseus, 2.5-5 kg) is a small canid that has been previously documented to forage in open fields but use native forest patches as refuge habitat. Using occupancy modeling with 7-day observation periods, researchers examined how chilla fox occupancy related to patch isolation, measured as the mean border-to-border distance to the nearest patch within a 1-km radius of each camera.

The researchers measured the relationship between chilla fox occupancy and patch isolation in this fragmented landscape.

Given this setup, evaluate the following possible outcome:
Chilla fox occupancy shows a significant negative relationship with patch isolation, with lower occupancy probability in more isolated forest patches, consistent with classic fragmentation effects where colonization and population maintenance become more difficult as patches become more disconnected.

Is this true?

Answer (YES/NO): NO